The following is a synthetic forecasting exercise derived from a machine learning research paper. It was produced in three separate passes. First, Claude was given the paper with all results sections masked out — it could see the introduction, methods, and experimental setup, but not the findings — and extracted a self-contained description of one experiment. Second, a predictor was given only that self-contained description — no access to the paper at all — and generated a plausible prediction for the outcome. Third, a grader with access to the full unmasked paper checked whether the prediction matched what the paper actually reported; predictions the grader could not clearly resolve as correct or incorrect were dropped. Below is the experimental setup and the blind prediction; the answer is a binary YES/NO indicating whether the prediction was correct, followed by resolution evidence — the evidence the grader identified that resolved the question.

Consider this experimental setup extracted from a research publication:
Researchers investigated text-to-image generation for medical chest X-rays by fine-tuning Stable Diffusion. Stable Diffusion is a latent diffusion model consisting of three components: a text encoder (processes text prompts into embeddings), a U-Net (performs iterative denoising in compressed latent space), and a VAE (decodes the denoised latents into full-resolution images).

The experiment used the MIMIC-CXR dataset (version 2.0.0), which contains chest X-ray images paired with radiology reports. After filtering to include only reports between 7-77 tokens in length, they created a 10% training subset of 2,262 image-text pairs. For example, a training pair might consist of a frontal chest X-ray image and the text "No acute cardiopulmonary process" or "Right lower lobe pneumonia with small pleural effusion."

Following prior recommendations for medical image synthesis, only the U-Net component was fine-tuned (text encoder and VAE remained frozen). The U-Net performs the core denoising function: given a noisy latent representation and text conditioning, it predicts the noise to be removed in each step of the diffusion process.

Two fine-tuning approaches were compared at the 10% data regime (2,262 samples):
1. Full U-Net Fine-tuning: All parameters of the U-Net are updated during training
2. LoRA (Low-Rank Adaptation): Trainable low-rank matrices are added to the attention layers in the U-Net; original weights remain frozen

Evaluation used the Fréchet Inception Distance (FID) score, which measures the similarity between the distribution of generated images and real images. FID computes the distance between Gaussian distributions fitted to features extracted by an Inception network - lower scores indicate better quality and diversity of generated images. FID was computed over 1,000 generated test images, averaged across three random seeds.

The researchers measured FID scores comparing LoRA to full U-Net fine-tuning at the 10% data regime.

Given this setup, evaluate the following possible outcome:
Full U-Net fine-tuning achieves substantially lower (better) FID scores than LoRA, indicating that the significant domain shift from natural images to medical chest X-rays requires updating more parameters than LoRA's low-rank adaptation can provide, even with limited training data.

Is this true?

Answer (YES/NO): YES